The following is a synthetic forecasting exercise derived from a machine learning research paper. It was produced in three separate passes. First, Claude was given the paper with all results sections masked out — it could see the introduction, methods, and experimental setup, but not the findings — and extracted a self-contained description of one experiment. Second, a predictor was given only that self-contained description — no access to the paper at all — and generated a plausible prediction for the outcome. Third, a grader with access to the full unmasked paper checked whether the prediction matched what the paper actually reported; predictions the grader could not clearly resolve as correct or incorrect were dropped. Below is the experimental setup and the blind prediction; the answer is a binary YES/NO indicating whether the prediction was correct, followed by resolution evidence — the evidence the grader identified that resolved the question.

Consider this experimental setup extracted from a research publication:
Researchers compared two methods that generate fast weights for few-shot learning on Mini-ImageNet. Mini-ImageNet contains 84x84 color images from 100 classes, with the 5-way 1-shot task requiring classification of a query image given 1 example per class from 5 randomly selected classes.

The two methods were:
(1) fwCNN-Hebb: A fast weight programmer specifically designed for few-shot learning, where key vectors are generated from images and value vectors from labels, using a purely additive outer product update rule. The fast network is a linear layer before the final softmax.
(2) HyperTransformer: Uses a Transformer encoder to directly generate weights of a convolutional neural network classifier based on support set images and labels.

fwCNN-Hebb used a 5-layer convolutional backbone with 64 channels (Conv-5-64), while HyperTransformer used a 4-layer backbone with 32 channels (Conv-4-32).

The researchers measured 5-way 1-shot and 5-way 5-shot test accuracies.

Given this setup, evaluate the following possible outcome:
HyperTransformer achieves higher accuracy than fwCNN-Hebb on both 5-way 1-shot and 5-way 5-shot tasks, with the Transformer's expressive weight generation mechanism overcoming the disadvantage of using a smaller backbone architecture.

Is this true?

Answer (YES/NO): YES